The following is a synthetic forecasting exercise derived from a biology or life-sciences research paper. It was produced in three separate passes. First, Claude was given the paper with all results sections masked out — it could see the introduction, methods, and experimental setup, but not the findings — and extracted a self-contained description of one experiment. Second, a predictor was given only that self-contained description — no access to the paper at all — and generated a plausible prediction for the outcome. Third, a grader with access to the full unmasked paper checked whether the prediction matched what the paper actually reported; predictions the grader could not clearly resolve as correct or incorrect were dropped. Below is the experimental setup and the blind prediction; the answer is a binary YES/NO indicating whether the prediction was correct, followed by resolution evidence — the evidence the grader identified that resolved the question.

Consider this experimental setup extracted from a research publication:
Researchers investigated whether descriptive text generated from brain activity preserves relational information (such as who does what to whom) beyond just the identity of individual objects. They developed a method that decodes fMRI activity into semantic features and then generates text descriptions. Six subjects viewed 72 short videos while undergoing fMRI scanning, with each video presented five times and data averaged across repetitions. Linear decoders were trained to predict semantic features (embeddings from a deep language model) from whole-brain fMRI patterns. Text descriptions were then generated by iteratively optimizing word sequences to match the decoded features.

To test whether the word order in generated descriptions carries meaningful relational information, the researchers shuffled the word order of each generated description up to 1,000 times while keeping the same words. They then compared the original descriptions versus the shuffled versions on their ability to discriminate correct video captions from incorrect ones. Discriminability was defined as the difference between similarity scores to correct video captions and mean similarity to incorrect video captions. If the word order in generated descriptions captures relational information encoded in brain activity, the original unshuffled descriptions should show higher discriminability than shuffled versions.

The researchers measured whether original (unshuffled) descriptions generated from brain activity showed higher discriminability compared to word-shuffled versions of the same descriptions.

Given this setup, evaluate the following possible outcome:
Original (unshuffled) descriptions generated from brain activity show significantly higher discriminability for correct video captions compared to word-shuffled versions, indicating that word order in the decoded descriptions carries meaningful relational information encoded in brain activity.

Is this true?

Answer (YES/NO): YES